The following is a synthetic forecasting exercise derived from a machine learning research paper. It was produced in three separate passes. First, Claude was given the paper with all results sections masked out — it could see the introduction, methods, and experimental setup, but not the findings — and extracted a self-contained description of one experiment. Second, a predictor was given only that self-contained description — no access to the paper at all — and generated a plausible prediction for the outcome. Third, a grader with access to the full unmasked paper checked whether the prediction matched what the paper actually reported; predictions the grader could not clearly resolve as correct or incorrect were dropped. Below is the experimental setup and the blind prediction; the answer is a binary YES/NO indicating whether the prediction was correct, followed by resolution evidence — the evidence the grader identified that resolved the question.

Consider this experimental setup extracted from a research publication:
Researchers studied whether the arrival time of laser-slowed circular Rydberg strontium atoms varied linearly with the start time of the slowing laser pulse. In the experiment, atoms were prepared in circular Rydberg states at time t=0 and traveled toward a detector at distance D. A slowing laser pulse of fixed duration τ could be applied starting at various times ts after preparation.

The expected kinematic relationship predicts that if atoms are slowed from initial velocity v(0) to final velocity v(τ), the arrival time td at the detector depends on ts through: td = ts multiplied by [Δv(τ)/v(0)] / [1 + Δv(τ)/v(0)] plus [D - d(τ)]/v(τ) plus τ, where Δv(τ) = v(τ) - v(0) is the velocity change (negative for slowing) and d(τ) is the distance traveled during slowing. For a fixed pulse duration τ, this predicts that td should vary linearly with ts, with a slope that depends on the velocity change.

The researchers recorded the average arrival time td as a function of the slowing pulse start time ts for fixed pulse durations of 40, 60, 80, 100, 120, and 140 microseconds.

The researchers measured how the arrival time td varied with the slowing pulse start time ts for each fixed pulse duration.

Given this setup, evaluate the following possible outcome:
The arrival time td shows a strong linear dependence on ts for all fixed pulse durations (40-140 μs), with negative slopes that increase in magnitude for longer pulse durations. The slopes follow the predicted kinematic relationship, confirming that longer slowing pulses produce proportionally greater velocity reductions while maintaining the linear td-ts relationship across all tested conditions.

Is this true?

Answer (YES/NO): YES